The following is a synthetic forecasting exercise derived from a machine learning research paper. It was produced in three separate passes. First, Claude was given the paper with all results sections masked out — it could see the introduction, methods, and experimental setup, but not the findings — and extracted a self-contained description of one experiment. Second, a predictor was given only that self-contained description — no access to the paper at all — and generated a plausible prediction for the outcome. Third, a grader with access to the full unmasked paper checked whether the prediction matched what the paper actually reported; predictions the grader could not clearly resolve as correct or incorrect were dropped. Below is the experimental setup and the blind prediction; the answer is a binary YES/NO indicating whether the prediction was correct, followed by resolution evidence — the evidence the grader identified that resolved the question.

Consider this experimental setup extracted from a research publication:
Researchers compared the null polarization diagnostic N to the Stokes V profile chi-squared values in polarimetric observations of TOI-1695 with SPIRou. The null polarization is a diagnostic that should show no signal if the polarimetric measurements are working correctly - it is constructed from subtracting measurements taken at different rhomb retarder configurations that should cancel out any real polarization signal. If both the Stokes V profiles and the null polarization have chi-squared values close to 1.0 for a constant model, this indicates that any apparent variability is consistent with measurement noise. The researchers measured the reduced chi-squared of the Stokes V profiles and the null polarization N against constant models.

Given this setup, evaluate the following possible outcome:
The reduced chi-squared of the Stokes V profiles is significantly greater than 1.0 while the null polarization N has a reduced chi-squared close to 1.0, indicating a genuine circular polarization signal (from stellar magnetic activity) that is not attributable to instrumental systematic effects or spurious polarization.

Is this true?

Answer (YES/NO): NO